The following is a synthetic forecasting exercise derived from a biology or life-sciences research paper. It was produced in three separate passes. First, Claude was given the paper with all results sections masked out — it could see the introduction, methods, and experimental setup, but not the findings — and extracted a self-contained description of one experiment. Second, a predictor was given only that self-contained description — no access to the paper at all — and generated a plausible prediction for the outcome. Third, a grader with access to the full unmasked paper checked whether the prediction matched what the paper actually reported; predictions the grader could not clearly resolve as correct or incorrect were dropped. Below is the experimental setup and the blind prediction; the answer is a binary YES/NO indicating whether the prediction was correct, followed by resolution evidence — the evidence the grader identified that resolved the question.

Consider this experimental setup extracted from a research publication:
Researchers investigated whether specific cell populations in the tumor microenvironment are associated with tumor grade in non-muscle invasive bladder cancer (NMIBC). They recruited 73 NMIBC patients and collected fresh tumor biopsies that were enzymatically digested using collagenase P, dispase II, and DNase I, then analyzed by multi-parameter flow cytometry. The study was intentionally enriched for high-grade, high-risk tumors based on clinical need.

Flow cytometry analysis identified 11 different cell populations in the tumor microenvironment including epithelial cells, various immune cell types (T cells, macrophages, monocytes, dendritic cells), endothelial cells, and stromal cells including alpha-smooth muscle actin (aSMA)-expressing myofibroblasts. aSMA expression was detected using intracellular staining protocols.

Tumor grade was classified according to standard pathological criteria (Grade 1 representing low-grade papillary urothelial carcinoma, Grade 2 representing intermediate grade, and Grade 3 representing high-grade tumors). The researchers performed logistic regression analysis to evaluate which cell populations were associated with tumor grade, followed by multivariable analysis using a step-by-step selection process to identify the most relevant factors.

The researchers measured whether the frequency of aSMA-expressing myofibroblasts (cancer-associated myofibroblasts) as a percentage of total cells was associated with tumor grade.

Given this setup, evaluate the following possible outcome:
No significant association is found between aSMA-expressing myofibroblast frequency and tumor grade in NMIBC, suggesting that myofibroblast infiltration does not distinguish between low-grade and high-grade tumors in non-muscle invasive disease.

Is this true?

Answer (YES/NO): NO